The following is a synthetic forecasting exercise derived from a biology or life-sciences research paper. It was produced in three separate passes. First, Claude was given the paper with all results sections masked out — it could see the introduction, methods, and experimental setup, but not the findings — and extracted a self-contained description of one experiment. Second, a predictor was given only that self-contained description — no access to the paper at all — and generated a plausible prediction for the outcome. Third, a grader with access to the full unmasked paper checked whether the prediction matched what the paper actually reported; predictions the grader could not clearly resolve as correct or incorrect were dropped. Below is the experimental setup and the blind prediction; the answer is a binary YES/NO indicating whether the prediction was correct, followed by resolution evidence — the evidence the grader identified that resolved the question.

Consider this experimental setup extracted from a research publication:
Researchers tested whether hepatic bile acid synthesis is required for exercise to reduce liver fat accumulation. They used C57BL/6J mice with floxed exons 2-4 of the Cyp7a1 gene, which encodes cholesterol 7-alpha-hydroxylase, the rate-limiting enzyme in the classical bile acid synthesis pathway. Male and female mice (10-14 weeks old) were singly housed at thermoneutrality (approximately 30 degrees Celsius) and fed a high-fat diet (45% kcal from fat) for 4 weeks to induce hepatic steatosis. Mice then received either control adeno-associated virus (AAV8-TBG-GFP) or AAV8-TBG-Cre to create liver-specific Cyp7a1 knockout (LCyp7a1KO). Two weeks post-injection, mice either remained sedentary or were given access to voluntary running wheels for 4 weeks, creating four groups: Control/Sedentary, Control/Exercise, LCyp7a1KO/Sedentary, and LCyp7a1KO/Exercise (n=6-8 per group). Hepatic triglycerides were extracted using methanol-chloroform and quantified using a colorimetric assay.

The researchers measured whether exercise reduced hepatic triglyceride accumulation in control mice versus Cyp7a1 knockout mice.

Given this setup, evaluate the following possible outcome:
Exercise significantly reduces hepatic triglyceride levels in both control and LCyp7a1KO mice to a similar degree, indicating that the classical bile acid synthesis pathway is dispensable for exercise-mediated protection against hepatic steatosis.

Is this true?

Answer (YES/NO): NO